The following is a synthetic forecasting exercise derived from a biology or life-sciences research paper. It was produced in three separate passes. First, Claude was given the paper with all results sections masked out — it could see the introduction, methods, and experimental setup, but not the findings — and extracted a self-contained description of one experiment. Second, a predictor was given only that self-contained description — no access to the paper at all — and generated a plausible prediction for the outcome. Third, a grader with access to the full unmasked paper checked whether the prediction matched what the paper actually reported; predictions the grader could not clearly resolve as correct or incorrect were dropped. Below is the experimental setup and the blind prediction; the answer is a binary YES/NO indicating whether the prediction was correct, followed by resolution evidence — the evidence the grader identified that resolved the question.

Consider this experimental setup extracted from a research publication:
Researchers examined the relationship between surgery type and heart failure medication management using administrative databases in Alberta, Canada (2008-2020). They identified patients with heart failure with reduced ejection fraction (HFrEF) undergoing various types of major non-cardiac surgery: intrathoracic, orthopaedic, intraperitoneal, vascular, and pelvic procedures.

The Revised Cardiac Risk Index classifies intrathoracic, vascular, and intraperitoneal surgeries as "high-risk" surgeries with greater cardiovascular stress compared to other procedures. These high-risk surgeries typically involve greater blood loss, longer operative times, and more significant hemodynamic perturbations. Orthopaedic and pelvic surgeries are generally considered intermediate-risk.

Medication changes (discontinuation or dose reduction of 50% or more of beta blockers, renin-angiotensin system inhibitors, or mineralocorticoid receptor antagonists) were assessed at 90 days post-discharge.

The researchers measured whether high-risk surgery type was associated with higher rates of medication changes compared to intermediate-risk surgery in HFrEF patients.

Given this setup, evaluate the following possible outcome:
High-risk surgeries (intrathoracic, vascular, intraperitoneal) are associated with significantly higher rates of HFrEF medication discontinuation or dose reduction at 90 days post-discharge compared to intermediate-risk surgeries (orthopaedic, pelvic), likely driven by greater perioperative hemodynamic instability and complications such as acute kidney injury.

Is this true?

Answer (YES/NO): NO